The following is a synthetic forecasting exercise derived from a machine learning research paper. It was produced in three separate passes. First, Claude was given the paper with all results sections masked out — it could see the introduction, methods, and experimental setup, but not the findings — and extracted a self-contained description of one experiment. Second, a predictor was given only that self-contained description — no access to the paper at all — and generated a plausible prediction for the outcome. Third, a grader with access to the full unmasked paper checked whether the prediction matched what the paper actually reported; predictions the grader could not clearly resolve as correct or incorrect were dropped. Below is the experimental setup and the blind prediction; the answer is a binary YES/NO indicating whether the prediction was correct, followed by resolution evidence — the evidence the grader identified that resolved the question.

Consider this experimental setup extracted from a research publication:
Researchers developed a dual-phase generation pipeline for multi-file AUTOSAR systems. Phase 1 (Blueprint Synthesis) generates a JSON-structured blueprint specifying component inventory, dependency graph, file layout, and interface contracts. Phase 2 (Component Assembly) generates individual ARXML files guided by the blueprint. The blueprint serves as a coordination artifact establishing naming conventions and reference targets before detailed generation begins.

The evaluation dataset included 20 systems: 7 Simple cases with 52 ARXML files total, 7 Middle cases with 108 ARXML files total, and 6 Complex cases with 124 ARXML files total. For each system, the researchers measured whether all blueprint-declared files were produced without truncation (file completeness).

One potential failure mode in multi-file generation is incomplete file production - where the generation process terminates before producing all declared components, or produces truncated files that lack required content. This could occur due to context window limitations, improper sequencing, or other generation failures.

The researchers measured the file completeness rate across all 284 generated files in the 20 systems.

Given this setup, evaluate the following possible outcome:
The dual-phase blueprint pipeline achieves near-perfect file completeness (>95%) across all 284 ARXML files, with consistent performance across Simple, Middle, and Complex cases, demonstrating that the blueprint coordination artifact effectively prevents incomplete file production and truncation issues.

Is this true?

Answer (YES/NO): YES